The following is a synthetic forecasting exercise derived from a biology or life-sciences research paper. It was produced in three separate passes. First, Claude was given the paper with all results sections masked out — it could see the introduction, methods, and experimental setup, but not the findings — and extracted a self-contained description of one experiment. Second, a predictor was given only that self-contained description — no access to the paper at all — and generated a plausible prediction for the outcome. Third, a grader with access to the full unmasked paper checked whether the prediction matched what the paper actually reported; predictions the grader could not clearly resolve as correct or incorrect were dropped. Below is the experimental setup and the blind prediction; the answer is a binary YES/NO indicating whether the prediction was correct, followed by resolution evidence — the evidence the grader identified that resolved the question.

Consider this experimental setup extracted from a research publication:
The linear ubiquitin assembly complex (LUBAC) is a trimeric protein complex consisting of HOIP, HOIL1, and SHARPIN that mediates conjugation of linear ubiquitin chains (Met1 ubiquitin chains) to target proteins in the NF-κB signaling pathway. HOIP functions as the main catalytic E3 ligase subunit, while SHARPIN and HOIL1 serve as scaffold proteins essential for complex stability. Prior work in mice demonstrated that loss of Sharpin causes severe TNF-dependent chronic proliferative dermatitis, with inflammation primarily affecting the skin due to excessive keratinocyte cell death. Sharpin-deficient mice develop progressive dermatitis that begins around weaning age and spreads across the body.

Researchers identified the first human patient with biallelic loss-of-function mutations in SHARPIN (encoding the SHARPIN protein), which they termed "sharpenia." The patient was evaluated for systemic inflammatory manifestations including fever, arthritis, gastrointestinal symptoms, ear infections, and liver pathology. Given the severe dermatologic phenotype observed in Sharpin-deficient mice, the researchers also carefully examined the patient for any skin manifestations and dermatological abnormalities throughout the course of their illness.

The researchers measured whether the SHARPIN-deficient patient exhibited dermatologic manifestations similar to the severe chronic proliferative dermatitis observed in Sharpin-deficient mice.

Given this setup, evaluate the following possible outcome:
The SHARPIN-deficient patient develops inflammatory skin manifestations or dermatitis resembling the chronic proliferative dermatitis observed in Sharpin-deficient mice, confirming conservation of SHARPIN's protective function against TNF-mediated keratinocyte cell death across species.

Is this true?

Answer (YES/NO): NO